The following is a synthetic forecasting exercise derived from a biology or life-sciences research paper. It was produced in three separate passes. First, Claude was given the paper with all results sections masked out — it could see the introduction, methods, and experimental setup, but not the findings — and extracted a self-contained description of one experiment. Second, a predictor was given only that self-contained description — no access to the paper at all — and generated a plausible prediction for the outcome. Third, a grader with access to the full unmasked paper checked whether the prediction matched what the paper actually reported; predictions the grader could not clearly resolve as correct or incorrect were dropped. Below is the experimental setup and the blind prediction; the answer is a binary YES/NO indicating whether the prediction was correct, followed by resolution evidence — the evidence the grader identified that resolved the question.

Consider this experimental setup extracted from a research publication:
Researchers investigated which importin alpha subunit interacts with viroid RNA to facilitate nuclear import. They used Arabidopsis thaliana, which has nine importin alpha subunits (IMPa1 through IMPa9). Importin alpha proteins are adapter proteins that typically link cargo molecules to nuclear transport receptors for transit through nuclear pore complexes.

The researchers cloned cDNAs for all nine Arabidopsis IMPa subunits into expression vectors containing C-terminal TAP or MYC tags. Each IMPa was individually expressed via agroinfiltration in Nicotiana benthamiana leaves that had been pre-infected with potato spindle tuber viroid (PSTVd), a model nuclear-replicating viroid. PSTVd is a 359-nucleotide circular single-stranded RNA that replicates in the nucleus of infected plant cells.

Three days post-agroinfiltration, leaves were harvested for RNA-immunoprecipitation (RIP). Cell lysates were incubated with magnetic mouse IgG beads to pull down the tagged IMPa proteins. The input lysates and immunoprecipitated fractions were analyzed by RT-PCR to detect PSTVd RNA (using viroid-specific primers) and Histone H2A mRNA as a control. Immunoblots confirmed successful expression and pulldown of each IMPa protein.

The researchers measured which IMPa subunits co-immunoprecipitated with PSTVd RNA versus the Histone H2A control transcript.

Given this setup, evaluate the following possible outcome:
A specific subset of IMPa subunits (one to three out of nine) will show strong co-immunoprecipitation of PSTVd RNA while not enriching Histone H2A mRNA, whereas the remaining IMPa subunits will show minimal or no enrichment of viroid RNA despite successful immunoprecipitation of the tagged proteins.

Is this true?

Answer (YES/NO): YES